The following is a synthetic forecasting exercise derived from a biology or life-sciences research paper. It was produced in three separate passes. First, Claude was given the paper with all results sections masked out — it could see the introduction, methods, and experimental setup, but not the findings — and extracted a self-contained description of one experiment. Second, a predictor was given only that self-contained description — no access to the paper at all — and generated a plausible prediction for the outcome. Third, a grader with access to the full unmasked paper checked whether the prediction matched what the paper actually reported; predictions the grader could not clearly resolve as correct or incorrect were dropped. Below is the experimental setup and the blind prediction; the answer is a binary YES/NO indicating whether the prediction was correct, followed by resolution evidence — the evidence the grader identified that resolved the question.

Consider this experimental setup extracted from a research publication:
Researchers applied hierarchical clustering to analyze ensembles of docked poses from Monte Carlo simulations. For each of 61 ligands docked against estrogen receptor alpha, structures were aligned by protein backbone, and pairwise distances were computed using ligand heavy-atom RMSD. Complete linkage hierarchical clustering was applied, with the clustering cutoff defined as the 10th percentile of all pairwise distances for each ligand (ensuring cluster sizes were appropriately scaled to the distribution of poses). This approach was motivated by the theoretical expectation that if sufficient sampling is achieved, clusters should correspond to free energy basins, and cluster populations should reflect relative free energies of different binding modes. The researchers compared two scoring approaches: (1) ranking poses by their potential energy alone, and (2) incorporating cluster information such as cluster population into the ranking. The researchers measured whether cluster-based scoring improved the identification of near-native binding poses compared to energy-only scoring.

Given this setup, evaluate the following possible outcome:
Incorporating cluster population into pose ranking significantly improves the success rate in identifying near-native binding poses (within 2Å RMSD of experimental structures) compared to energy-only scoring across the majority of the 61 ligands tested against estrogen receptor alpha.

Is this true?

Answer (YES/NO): NO